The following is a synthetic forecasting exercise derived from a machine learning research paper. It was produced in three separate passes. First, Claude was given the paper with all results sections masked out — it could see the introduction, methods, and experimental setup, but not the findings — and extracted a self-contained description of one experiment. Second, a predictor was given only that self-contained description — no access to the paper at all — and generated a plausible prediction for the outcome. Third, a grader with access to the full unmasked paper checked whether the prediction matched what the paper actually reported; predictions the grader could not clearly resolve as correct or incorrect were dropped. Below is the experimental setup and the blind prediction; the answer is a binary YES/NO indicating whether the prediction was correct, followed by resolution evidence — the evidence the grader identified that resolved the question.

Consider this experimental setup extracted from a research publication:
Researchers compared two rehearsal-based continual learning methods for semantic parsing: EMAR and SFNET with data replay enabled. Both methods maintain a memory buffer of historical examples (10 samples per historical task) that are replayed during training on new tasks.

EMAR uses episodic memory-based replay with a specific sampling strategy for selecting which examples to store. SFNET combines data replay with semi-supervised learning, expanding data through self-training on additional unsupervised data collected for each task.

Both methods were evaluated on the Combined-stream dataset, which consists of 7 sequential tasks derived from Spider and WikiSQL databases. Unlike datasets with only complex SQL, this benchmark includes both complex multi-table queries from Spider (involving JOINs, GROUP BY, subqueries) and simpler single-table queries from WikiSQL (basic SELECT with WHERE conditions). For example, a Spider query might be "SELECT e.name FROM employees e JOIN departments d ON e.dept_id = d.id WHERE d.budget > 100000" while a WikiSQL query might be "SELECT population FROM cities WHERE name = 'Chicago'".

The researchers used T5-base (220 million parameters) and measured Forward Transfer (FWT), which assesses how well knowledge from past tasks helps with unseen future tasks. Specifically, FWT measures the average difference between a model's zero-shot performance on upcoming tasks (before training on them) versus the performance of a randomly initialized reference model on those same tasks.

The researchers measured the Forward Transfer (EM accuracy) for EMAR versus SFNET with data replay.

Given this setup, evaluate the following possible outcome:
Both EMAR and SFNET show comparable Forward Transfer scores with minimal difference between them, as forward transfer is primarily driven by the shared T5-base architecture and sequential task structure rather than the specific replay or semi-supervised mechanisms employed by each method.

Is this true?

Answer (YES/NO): YES